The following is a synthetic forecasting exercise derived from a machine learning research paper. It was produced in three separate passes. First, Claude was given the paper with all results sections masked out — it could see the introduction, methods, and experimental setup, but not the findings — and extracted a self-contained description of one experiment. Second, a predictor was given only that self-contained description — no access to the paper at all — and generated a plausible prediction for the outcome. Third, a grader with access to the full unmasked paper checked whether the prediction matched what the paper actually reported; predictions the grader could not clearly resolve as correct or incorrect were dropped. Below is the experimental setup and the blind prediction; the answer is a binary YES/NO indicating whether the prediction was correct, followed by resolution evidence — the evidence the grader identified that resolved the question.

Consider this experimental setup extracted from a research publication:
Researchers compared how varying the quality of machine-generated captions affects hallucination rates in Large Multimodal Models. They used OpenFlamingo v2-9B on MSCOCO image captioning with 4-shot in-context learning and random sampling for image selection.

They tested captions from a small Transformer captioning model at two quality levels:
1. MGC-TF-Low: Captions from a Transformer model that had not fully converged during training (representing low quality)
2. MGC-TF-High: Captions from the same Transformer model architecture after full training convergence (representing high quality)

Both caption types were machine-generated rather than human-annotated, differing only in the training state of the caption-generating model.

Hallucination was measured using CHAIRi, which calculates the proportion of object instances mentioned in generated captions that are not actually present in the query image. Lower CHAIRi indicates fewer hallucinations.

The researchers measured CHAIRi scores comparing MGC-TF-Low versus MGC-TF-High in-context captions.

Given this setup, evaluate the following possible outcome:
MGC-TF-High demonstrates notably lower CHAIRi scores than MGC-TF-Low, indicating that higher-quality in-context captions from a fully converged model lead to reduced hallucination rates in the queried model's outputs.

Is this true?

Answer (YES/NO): NO